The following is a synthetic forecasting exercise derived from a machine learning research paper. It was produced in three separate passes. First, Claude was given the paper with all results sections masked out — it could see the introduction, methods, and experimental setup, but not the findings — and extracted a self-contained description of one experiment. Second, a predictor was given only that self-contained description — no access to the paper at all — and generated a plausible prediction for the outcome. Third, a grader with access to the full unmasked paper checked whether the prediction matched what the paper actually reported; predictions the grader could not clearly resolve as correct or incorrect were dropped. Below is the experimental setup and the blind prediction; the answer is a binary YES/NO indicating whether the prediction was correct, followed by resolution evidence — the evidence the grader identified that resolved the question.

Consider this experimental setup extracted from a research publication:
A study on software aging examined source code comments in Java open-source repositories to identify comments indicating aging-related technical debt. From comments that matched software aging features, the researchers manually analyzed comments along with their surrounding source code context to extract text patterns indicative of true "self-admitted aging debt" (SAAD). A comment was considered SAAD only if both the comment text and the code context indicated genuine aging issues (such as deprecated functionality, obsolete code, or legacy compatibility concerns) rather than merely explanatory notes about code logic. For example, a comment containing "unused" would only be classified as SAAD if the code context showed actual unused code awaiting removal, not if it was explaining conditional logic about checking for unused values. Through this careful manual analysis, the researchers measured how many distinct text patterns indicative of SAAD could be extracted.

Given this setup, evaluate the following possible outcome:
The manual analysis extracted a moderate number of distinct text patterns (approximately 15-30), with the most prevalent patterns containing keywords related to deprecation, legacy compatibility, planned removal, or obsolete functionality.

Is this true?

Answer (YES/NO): NO